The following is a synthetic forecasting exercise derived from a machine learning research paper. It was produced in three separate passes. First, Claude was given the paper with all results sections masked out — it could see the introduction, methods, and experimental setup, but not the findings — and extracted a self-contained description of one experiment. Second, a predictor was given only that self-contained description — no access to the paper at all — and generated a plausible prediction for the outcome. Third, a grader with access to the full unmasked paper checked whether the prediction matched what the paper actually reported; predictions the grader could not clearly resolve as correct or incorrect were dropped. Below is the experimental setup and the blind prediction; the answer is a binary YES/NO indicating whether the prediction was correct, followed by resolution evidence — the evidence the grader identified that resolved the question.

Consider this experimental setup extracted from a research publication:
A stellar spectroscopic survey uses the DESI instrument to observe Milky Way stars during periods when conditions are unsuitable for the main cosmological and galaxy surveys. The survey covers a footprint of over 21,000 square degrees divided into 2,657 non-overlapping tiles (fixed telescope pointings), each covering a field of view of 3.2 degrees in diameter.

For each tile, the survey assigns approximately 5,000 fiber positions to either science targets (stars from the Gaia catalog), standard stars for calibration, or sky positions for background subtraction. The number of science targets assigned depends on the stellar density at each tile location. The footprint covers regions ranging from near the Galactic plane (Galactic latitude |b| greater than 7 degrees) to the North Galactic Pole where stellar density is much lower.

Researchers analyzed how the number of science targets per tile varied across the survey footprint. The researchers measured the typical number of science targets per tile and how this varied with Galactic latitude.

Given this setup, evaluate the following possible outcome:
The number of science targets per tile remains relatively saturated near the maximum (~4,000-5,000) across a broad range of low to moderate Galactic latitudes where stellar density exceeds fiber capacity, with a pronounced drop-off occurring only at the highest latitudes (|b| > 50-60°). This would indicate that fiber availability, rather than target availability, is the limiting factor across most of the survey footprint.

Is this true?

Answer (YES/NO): NO